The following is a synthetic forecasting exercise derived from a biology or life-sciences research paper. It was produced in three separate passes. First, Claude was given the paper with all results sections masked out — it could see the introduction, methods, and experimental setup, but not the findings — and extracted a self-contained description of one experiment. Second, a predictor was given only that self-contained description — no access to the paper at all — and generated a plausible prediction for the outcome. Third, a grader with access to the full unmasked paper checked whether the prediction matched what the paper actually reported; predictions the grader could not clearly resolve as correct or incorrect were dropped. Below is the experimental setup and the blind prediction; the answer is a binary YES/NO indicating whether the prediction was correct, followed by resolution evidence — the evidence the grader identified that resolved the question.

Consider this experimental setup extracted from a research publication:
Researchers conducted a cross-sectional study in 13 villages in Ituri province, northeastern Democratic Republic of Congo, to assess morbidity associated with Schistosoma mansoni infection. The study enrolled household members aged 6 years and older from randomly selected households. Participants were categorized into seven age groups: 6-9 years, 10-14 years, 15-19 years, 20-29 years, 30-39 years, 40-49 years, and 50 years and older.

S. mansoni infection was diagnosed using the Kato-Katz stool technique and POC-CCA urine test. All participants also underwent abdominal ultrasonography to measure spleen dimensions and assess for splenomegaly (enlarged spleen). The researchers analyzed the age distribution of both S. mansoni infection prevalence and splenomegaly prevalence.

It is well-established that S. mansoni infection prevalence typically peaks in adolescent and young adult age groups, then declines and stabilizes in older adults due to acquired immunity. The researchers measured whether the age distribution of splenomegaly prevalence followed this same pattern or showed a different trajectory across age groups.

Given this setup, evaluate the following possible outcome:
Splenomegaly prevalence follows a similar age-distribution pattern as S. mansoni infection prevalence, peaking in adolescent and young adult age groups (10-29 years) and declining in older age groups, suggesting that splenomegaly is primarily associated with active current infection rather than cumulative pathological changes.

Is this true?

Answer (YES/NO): NO